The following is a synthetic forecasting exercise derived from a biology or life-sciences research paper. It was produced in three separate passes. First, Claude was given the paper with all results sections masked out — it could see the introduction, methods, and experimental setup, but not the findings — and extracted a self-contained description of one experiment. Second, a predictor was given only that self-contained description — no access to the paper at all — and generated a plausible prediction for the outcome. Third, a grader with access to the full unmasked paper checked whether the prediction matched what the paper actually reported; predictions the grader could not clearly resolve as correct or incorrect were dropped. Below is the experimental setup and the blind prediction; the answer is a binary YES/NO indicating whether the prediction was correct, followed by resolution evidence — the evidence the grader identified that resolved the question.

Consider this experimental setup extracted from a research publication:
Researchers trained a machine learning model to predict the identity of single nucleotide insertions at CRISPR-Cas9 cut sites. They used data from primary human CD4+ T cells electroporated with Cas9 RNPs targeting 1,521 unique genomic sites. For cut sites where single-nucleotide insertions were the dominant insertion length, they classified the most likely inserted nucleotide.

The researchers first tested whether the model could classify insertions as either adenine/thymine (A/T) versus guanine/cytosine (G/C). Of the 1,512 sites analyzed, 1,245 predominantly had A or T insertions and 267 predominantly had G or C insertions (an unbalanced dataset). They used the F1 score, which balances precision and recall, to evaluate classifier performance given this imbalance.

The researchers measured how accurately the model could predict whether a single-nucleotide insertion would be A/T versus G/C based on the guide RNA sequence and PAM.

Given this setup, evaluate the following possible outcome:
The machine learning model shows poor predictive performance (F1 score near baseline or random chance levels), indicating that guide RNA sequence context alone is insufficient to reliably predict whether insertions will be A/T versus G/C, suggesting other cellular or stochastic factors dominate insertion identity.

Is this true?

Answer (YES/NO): NO